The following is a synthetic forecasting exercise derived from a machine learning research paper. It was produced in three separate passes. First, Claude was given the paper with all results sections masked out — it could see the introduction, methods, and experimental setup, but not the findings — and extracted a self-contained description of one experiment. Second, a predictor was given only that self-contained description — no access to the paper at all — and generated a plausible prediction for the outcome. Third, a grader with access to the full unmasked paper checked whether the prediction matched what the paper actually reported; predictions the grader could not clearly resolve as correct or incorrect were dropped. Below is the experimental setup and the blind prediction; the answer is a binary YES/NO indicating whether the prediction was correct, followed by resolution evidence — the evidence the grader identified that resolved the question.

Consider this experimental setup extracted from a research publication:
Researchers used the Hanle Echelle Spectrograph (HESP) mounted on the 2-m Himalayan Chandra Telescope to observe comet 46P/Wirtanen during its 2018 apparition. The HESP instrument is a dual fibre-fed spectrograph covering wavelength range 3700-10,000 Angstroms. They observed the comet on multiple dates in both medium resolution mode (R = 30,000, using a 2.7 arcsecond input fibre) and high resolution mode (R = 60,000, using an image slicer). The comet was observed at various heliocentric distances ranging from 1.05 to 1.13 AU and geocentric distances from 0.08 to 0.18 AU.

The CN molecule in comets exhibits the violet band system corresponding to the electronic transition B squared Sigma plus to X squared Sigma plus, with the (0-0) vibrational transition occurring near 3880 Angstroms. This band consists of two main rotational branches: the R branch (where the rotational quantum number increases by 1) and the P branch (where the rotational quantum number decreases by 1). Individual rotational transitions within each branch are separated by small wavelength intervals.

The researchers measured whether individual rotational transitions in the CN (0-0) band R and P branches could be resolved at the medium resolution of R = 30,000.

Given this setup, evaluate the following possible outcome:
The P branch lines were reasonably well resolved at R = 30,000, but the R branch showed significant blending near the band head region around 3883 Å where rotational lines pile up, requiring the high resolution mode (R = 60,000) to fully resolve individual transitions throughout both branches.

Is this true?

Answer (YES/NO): NO